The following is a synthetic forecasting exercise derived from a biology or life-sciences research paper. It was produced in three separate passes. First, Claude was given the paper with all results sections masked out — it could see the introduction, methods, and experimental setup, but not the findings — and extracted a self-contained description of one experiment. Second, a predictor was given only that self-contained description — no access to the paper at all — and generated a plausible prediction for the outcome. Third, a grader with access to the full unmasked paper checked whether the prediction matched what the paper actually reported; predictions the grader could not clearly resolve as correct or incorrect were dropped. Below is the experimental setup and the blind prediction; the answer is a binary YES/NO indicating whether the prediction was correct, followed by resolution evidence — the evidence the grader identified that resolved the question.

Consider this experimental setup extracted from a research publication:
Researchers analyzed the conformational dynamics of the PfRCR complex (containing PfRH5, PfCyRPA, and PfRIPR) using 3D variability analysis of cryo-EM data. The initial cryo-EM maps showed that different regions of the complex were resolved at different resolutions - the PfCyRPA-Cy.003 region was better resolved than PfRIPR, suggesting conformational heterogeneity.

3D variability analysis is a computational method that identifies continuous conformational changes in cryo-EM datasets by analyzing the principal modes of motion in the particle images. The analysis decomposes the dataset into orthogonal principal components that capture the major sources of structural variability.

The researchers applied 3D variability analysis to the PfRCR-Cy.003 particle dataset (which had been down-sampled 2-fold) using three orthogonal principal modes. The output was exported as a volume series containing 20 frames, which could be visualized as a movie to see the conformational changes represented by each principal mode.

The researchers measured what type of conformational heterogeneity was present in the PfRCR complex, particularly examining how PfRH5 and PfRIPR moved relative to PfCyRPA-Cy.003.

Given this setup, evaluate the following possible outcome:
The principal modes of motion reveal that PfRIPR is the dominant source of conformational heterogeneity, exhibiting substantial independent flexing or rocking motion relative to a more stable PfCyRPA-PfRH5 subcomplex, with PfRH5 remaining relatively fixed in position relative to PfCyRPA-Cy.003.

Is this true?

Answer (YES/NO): NO